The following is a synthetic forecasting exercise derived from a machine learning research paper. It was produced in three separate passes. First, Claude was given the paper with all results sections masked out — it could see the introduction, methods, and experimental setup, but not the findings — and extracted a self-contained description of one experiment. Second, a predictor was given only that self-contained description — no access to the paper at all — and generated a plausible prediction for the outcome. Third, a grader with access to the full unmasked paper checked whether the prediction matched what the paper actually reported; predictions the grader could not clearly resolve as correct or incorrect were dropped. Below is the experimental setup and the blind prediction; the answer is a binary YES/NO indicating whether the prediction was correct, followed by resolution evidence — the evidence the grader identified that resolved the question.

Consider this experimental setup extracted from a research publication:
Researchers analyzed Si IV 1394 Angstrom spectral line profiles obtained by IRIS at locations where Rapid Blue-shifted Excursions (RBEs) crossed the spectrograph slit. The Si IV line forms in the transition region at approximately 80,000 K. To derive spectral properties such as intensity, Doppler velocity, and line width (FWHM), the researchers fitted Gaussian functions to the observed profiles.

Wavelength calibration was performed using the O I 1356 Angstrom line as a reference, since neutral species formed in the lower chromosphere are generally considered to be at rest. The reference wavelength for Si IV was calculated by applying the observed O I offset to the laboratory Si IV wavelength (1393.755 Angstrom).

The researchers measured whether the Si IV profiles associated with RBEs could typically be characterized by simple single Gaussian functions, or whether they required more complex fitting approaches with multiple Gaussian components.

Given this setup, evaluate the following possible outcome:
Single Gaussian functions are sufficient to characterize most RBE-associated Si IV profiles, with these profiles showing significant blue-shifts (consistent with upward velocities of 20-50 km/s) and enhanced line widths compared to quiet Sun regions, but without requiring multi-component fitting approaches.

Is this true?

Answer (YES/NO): NO